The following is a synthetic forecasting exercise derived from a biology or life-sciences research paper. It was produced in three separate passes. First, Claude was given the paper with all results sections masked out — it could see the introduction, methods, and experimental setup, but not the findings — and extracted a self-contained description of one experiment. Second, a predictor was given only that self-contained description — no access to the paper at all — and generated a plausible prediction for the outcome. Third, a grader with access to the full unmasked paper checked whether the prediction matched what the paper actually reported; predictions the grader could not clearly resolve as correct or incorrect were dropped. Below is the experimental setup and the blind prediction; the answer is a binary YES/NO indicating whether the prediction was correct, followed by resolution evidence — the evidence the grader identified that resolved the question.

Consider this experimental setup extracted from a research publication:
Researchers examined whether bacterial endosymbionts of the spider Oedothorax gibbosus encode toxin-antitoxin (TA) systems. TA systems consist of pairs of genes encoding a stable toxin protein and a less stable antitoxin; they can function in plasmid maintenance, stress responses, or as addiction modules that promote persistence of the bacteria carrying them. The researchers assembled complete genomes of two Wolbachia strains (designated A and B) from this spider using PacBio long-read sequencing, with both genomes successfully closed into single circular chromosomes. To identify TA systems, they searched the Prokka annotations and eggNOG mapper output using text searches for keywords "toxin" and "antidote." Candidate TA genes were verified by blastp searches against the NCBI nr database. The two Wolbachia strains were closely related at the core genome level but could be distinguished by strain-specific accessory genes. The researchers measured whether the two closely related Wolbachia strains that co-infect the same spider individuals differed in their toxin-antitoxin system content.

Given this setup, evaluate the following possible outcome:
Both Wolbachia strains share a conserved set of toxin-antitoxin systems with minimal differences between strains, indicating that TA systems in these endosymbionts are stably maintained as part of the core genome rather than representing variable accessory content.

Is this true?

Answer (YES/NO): NO